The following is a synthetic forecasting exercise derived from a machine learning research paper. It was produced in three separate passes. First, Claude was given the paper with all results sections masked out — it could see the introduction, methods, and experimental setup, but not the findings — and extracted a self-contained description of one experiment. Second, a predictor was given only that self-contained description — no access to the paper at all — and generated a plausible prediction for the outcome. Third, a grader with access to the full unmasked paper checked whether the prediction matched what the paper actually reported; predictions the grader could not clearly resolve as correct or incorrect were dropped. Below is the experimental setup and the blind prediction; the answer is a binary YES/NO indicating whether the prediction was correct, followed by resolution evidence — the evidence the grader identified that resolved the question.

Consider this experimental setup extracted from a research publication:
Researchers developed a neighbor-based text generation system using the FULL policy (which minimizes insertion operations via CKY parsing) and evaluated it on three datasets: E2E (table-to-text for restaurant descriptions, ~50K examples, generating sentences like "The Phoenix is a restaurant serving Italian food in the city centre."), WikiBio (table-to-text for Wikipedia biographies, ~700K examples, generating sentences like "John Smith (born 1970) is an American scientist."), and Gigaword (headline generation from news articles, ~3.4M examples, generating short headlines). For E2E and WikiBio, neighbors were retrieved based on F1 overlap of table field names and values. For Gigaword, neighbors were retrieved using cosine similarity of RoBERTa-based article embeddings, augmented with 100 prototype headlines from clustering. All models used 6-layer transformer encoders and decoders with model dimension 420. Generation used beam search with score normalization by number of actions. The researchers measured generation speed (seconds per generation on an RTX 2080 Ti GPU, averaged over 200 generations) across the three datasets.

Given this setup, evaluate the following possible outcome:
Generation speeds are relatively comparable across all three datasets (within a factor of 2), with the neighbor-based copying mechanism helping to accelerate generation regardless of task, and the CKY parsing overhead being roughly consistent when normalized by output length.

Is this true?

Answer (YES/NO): NO